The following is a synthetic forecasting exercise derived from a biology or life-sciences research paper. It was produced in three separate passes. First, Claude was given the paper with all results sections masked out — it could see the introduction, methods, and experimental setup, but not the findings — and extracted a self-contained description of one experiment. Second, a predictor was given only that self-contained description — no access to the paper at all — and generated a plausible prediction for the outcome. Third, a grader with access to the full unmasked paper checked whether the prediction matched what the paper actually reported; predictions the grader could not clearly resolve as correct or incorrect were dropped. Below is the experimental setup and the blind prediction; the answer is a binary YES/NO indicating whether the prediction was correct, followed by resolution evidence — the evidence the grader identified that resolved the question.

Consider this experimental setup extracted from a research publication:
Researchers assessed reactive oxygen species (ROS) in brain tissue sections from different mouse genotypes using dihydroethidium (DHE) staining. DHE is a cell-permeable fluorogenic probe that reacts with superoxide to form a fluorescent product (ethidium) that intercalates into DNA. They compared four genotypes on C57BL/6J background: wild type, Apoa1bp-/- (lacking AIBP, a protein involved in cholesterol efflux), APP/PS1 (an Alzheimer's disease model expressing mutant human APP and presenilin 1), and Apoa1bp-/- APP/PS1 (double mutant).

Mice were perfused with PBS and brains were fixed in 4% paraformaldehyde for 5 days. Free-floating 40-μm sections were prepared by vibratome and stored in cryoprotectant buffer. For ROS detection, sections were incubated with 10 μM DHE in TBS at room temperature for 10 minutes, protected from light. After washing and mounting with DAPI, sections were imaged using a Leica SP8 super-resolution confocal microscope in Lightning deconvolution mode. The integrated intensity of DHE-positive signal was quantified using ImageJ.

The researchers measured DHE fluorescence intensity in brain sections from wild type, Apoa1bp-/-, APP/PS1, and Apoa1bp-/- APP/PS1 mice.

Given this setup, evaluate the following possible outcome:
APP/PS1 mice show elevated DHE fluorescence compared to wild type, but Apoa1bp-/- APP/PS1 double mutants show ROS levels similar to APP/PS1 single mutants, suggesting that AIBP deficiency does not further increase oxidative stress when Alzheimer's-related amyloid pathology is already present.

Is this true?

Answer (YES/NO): NO